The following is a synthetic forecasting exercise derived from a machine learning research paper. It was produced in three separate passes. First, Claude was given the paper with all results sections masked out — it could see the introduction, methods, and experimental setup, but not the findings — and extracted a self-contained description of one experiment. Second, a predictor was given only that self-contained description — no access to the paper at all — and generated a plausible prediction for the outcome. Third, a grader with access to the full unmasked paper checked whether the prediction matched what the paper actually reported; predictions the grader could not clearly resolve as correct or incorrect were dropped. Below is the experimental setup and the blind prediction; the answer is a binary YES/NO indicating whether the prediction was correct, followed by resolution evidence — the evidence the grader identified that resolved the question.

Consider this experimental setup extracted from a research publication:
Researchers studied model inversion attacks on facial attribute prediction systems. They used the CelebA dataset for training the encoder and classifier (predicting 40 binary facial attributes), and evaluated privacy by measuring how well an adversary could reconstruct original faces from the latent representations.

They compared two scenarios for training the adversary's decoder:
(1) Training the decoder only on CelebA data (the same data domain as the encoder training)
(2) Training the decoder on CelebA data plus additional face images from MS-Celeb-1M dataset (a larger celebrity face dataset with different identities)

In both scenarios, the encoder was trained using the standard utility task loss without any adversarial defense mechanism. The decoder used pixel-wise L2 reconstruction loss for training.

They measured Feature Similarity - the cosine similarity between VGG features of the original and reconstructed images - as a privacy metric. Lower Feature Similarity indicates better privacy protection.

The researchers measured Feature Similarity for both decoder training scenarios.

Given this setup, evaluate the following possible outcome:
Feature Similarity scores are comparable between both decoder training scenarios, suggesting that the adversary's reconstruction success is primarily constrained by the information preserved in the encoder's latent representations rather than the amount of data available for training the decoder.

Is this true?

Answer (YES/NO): NO